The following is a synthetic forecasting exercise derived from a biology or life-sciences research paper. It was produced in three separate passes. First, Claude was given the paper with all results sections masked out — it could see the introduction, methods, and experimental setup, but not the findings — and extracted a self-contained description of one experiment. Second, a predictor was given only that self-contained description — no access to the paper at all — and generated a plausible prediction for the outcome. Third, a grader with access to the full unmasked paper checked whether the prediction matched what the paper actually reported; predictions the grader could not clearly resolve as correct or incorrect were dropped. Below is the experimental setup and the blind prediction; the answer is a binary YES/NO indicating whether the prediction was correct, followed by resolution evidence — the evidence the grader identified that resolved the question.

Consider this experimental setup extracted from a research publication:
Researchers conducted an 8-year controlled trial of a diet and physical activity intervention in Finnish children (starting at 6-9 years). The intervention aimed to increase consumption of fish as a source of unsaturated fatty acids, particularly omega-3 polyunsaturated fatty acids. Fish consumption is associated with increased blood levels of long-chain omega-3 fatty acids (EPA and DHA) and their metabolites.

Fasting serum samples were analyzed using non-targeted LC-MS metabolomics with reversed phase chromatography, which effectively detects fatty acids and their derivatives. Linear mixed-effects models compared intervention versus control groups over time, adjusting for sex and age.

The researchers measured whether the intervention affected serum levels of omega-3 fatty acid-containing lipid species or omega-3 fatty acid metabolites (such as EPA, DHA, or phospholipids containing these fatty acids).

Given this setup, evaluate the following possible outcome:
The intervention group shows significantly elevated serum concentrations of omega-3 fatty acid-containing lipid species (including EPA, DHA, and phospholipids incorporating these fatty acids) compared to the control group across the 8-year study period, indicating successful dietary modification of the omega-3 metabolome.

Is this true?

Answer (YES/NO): NO